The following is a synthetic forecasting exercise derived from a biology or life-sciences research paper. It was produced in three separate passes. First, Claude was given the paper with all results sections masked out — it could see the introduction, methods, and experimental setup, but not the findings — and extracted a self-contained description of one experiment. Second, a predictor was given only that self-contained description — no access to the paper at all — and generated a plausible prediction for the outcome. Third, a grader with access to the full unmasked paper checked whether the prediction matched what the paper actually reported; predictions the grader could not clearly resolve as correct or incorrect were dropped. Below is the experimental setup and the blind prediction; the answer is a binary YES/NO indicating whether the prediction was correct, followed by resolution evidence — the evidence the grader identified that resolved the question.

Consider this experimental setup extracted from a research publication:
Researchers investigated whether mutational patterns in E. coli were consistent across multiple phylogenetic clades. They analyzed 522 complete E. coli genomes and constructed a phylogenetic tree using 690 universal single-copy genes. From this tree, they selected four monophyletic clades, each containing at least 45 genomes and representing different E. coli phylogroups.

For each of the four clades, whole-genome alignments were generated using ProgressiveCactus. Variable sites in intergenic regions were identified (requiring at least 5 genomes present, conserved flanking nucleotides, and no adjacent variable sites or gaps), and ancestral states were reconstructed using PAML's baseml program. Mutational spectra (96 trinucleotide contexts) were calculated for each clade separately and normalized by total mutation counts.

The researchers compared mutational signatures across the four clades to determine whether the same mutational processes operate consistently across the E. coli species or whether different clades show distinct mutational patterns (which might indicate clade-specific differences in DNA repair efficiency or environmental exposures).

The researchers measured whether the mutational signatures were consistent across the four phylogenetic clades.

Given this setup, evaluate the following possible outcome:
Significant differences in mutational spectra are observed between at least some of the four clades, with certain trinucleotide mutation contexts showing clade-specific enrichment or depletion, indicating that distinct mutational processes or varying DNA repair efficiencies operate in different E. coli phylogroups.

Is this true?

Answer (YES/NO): NO